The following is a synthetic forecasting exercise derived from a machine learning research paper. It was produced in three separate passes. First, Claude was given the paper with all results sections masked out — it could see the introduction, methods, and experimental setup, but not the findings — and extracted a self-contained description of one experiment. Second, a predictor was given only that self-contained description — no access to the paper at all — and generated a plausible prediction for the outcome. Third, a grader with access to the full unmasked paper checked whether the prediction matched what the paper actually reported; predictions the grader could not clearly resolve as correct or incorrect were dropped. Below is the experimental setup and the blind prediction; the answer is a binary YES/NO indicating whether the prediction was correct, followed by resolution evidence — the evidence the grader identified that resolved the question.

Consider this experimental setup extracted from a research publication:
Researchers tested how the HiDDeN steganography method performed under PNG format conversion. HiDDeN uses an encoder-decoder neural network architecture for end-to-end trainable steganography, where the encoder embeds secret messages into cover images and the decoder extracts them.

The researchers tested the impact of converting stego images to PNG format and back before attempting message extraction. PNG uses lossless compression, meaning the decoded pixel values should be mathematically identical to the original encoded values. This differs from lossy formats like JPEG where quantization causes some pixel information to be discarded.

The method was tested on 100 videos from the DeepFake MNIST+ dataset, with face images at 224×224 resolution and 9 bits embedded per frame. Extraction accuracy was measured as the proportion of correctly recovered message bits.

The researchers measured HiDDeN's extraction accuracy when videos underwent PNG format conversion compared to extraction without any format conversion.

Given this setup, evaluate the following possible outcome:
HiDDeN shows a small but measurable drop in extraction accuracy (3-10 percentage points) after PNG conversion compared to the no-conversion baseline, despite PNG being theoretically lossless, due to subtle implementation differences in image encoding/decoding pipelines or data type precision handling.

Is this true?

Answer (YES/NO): NO